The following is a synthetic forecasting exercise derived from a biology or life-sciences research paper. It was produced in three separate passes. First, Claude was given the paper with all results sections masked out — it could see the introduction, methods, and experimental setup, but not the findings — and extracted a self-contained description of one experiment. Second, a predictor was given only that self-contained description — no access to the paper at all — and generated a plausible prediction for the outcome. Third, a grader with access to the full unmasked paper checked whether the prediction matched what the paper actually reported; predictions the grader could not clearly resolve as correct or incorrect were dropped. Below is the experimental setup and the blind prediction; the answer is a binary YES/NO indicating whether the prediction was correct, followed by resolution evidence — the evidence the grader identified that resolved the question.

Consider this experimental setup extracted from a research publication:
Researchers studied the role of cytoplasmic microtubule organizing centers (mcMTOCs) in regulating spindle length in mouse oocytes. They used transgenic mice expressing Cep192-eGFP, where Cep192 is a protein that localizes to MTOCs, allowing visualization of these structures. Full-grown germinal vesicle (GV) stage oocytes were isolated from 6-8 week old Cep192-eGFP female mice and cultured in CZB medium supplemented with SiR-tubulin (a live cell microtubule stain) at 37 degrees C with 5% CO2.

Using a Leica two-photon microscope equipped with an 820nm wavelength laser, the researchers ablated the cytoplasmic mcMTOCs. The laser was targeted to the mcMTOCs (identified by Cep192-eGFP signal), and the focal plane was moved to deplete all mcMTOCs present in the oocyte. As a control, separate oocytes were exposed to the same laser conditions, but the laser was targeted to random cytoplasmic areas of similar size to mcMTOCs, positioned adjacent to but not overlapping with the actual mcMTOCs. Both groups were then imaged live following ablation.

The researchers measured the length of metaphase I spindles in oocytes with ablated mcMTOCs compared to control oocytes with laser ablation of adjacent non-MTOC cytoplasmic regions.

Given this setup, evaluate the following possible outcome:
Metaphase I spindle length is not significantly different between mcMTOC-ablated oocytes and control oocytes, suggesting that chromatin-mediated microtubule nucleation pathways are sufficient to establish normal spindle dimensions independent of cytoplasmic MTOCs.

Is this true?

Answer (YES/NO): NO